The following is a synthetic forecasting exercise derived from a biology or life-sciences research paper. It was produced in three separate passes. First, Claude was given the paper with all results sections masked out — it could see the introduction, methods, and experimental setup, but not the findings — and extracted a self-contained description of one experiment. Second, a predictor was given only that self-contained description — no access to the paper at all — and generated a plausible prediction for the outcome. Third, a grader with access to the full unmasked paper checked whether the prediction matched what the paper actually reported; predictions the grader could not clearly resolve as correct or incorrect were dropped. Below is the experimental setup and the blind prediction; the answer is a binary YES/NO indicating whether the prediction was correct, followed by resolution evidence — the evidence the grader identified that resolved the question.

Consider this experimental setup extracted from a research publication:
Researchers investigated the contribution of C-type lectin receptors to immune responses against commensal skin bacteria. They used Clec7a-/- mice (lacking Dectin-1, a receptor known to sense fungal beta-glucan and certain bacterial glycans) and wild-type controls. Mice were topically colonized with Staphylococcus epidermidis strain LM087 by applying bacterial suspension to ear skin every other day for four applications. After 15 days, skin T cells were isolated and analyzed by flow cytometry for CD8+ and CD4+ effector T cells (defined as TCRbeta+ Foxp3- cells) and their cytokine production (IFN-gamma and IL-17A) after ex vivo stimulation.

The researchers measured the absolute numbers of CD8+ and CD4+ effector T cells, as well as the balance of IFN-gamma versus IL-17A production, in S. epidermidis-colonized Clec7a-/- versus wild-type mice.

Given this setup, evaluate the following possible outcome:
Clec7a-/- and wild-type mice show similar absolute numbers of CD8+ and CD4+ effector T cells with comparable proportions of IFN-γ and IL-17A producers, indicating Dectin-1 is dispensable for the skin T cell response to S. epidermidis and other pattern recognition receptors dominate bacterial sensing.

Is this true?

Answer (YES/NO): NO